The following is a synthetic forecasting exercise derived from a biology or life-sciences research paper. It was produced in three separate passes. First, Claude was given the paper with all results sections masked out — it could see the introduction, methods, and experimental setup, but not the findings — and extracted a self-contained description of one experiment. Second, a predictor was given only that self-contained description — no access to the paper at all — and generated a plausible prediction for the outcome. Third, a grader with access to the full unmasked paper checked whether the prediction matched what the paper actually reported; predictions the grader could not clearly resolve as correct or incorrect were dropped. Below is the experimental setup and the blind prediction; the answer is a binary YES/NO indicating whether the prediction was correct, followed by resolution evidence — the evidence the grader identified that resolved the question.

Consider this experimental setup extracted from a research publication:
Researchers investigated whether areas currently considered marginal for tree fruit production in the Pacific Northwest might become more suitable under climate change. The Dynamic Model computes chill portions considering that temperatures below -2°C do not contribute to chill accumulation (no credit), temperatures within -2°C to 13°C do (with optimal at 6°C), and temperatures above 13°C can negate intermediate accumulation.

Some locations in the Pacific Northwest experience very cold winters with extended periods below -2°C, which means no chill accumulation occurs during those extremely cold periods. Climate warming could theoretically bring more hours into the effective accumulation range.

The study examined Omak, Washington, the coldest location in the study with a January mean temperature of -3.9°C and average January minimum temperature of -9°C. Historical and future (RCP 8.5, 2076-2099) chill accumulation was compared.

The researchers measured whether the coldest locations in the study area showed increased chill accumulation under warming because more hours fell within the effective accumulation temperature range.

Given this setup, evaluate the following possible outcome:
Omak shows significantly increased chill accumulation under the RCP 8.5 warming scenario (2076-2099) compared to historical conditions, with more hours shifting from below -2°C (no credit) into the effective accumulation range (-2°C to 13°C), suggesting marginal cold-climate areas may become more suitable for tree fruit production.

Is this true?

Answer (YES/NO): NO